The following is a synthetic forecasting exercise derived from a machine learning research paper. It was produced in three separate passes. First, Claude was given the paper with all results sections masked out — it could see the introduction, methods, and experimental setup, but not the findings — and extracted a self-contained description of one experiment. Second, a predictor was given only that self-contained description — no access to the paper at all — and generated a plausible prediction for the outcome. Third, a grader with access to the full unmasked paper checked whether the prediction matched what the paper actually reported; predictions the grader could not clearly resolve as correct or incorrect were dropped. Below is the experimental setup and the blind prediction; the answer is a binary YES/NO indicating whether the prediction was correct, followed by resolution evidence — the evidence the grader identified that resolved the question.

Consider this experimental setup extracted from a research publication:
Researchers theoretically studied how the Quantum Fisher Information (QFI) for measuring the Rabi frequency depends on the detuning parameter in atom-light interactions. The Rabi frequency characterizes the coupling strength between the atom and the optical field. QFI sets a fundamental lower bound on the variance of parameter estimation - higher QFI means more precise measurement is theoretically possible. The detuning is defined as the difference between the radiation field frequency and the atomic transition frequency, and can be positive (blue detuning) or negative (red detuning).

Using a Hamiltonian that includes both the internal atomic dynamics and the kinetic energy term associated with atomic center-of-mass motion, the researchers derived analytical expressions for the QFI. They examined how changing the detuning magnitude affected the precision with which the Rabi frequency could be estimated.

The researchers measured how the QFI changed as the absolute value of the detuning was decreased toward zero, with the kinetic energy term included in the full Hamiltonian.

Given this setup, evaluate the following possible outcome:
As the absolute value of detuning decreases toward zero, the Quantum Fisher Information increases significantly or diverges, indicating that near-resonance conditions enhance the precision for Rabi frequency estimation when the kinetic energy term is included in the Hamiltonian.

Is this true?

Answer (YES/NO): YES